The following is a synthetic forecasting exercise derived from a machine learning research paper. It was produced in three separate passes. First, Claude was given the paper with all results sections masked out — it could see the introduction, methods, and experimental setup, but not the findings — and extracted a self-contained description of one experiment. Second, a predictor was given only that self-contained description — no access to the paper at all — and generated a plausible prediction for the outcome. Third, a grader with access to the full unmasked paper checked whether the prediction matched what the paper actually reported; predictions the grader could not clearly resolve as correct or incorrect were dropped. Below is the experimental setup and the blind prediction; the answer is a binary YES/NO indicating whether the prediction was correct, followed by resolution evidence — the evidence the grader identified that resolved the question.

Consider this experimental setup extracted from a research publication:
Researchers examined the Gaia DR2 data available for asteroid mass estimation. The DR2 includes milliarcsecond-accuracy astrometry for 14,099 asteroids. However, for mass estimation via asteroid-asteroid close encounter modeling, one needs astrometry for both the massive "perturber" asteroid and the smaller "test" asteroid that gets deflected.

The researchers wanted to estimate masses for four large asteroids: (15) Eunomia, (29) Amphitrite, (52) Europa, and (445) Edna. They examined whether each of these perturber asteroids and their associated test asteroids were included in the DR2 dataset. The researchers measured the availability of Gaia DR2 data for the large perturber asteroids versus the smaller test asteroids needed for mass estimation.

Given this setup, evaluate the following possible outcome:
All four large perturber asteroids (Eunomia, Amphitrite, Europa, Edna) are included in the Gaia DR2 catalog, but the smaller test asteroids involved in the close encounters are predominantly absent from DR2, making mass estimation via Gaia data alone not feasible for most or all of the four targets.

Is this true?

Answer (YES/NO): NO